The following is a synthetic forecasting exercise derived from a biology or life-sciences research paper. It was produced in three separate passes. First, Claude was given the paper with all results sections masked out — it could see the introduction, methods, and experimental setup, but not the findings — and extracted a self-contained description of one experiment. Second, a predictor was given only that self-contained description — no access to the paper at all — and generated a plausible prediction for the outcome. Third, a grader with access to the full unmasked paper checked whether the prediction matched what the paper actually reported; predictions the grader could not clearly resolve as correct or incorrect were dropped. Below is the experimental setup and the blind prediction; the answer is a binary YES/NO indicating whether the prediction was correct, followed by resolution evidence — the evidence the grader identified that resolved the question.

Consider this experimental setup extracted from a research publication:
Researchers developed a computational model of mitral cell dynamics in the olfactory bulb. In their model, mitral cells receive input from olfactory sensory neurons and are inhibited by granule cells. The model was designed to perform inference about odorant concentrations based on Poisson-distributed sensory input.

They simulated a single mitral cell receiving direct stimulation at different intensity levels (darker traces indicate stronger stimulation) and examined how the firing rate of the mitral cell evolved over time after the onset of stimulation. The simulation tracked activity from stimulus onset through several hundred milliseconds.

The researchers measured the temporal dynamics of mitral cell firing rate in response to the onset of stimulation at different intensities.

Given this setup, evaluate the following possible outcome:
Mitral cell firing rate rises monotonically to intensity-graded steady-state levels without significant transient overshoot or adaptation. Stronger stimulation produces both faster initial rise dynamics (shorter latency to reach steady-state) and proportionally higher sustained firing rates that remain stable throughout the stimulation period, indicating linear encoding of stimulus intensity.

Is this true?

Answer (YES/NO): NO